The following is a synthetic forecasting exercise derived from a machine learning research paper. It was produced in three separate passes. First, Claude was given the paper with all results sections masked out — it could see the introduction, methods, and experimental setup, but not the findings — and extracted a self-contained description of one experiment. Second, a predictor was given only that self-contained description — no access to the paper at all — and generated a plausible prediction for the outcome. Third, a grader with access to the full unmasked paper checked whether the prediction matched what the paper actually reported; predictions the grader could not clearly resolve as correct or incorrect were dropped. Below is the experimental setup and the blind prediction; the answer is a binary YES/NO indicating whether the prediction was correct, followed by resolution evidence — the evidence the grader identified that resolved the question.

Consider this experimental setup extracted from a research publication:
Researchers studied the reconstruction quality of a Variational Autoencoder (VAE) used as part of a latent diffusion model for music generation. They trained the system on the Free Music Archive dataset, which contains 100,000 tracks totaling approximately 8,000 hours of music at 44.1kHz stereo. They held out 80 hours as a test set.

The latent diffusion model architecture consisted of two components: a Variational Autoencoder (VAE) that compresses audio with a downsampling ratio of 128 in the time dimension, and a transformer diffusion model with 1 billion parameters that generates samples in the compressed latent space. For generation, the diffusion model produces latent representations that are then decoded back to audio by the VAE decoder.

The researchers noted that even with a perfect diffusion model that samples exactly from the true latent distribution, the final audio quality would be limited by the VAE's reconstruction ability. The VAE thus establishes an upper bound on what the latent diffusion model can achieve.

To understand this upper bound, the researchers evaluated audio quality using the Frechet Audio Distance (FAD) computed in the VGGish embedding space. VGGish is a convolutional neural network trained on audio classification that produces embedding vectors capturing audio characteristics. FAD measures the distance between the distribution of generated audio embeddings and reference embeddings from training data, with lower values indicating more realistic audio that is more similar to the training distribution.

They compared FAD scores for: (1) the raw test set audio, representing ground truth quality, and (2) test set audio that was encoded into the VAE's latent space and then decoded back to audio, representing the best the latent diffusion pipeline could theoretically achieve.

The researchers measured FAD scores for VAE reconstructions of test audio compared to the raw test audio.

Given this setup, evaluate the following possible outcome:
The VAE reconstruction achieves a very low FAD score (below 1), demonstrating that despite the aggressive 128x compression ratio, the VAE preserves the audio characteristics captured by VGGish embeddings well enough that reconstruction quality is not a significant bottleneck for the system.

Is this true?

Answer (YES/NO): YES